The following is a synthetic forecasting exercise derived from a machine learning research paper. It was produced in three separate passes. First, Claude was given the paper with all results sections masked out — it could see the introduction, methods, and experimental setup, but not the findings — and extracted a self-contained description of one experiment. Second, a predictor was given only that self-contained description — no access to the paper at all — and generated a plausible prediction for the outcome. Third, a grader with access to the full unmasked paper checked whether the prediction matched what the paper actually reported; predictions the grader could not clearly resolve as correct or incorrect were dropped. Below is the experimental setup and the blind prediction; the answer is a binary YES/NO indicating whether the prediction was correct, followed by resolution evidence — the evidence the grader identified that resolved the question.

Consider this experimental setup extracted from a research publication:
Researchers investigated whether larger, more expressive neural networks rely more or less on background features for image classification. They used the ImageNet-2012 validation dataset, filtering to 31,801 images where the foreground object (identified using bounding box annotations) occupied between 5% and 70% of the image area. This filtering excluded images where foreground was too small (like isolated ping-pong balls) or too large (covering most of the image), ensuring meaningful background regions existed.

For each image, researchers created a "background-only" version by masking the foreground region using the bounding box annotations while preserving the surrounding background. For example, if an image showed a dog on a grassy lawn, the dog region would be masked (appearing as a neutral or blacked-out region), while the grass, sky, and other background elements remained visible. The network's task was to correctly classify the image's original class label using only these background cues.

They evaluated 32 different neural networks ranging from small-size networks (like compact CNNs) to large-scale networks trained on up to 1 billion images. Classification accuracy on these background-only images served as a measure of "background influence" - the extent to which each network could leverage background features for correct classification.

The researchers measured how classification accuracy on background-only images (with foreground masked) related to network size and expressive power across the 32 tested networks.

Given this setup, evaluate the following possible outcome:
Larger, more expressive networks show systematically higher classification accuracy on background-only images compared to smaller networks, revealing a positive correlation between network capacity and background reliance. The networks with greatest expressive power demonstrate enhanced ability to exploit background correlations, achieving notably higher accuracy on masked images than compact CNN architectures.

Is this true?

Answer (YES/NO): YES